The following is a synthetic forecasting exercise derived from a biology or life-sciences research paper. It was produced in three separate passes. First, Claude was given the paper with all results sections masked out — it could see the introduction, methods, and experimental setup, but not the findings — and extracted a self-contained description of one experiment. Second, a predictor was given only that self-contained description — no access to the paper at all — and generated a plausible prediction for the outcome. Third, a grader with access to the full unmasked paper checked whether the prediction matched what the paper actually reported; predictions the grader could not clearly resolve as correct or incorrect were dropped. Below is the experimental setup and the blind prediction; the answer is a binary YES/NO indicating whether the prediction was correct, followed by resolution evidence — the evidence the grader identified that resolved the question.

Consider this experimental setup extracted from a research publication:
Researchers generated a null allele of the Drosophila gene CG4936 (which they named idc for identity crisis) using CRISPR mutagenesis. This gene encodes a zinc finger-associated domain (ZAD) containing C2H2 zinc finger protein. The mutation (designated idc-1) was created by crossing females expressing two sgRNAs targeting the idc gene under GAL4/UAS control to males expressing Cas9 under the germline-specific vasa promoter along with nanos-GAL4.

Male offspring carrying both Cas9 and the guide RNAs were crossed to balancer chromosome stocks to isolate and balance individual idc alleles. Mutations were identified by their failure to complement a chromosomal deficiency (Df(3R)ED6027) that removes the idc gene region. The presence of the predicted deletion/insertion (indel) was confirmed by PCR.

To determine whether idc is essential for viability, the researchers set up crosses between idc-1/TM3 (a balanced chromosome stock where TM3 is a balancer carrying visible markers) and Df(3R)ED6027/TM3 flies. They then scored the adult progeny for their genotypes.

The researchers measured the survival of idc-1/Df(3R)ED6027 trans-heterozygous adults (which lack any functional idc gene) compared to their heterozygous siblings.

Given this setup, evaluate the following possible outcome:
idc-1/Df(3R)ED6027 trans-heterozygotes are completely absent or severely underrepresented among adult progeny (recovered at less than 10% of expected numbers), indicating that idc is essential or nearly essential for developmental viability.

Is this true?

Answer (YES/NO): YES